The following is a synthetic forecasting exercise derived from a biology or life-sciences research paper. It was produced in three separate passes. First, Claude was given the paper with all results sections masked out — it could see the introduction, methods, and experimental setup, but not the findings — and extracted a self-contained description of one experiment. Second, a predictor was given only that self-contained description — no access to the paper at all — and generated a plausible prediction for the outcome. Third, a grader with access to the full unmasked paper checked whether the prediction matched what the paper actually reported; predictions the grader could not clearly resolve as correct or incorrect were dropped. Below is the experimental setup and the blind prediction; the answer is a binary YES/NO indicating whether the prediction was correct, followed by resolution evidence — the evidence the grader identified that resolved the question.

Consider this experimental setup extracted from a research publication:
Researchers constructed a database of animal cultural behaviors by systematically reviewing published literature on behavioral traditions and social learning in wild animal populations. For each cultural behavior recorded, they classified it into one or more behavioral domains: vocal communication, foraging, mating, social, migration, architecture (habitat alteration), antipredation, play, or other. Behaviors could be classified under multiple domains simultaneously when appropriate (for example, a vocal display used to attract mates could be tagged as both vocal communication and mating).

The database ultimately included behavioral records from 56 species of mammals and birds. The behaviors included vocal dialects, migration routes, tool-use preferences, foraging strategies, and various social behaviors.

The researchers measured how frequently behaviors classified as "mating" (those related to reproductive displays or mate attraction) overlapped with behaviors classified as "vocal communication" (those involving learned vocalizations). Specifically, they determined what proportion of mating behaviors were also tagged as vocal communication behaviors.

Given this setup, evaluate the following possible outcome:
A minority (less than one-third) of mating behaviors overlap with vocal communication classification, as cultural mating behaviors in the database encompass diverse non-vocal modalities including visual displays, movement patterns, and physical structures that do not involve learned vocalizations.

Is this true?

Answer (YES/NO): NO